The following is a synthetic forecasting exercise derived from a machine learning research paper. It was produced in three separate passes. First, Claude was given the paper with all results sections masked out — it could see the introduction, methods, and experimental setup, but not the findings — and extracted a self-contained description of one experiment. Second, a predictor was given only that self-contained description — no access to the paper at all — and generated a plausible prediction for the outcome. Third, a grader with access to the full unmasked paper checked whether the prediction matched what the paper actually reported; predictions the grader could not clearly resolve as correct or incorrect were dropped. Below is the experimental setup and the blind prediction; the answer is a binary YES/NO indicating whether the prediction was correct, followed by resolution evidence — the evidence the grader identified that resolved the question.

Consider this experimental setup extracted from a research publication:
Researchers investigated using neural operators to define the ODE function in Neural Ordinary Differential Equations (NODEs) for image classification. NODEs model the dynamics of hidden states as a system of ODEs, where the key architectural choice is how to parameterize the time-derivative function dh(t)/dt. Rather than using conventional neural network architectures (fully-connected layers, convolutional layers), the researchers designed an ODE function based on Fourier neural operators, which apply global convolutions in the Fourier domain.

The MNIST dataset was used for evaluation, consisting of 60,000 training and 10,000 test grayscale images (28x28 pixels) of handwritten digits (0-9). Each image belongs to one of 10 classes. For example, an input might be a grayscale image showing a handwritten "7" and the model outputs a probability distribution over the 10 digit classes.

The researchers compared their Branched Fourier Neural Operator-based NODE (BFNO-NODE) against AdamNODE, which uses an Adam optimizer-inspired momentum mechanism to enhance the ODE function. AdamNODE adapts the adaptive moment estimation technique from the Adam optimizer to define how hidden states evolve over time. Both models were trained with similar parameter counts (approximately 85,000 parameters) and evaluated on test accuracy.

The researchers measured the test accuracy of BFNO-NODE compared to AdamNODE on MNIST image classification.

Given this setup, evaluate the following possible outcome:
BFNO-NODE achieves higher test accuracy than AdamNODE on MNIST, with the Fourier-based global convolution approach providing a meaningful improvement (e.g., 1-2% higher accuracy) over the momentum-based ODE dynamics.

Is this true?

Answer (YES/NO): NO